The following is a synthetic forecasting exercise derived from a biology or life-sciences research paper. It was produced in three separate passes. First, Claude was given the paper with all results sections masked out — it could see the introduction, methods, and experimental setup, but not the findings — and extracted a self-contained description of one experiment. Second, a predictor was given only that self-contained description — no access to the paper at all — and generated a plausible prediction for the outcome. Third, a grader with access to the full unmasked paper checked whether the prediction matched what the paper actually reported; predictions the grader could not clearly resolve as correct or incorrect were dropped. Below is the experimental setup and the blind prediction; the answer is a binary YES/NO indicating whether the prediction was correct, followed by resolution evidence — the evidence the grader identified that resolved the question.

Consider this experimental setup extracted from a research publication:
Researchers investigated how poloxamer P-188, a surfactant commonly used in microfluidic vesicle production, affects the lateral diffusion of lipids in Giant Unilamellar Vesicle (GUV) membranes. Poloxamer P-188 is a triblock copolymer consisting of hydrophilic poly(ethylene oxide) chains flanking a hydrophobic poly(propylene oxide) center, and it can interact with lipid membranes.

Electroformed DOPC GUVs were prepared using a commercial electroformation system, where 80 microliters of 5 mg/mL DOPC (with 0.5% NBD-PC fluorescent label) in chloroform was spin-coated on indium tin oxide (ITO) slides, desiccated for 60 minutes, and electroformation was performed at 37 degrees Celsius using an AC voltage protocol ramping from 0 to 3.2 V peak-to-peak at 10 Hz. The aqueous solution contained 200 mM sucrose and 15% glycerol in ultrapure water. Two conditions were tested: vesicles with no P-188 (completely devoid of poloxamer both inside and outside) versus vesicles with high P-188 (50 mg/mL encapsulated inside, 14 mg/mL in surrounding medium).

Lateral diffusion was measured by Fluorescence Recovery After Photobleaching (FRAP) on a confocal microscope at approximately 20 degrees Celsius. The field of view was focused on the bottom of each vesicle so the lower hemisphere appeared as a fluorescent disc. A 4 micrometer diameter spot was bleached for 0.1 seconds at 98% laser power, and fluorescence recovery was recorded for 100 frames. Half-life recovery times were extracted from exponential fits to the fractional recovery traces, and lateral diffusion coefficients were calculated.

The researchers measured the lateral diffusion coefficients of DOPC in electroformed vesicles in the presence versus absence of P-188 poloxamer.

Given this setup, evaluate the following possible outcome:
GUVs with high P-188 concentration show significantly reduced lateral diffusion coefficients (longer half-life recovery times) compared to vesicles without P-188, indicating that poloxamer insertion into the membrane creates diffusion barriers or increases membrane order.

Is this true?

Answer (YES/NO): NO